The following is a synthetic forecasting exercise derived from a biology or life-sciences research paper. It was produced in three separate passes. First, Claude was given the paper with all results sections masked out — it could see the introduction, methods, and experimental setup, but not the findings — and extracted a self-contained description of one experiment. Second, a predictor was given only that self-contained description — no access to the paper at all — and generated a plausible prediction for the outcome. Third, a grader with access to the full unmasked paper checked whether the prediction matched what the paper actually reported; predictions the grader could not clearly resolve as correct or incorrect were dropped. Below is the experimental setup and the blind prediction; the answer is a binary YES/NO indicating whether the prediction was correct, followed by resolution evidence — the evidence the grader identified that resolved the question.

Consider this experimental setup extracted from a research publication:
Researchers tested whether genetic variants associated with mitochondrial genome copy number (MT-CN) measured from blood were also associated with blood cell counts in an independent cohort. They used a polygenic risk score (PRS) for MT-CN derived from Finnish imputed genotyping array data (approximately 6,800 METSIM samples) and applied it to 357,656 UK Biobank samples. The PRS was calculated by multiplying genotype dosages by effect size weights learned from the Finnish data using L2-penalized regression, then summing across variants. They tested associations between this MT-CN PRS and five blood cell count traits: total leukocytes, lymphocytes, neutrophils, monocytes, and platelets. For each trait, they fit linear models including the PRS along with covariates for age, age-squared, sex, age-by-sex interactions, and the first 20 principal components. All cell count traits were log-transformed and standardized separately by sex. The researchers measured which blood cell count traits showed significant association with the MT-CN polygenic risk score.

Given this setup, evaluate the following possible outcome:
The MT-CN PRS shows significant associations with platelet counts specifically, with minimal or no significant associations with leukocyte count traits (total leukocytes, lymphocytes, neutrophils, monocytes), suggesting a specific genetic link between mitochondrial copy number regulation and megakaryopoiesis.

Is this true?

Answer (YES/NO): NO